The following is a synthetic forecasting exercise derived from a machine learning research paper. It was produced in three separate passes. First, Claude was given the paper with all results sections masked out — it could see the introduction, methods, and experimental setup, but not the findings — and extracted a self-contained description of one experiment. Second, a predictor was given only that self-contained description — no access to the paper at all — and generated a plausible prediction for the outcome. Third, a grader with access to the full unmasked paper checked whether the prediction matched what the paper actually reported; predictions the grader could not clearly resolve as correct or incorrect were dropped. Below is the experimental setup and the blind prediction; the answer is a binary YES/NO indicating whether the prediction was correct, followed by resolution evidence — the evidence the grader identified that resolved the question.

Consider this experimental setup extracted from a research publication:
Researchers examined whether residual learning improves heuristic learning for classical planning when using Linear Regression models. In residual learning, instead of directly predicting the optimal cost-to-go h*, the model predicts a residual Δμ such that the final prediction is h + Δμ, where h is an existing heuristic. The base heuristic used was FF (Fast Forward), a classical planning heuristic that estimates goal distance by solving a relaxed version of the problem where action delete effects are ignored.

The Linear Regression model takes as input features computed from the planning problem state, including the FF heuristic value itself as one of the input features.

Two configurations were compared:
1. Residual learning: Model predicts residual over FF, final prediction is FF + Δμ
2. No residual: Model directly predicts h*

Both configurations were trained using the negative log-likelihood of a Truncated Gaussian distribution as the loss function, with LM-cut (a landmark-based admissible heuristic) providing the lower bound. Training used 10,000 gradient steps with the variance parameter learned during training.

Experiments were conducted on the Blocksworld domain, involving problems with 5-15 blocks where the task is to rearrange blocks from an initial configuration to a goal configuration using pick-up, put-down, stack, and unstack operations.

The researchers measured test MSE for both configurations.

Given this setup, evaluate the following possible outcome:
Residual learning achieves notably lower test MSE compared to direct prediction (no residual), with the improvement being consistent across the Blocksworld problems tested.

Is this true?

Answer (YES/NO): NO